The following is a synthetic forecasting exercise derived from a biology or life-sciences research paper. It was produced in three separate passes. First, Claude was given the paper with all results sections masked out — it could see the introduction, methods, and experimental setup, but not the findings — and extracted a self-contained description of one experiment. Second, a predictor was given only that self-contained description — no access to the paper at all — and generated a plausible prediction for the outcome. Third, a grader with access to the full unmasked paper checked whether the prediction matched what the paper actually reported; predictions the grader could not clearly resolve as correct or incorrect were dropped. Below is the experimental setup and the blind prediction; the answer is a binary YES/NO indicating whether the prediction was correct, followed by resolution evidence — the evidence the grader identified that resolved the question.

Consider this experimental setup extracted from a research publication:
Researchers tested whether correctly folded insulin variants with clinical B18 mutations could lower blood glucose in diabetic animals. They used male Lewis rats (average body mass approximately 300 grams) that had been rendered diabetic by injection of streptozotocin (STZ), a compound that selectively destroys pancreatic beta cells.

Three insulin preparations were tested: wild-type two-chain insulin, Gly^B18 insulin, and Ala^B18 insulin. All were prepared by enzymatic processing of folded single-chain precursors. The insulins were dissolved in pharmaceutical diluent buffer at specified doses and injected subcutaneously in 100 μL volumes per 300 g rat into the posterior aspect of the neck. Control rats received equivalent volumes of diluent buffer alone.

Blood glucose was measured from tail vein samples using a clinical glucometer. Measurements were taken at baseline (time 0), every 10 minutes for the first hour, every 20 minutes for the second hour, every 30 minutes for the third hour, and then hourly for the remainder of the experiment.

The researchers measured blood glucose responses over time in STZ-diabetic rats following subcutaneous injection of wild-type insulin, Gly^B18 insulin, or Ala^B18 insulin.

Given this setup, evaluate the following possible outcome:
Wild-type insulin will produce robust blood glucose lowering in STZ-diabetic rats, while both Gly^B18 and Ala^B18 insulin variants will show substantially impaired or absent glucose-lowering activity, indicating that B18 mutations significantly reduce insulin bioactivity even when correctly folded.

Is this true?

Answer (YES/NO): YES